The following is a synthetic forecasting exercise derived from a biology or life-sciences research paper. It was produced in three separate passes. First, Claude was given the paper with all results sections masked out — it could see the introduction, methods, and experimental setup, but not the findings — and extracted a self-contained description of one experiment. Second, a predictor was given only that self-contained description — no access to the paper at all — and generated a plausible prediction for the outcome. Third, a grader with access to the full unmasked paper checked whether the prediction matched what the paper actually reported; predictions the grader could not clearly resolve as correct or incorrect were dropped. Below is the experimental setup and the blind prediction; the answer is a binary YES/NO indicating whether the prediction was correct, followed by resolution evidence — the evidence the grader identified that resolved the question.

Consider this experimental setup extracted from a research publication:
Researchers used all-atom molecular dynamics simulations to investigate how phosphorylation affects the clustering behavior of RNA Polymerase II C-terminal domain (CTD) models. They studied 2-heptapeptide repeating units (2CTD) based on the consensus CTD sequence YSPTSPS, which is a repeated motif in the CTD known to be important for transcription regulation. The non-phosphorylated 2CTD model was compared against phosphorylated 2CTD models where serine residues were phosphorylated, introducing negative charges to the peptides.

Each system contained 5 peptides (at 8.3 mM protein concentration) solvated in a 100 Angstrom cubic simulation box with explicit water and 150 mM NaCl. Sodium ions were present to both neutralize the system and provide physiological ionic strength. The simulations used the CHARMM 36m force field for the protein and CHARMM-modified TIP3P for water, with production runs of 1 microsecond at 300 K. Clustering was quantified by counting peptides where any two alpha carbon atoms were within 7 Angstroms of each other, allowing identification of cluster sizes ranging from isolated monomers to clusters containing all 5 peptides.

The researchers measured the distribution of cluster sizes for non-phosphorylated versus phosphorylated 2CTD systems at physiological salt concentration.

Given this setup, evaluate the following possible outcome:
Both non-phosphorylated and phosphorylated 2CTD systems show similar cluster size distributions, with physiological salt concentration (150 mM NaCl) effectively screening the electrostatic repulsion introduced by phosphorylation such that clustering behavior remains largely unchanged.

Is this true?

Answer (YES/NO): NO